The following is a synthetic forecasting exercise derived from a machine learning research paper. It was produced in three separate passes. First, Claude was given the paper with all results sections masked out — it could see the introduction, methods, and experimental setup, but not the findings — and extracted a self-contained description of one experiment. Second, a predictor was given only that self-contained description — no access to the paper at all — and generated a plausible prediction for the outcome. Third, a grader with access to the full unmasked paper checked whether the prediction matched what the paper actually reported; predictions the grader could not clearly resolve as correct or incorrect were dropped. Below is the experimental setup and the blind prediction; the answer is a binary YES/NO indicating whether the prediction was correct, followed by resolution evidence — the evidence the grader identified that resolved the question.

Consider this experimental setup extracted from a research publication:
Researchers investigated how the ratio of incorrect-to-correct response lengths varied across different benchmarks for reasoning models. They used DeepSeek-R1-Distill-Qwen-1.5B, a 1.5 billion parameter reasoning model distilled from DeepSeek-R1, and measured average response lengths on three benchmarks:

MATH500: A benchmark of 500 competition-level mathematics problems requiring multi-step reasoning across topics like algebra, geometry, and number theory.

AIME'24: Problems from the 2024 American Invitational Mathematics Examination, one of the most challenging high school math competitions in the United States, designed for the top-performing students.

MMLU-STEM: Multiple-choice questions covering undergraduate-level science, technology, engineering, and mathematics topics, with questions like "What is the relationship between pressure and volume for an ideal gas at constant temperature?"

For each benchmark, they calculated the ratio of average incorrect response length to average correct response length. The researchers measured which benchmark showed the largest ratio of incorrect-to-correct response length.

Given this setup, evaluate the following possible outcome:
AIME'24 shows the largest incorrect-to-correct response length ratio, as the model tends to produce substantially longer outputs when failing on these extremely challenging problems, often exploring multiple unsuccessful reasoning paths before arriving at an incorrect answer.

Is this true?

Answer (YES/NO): NO